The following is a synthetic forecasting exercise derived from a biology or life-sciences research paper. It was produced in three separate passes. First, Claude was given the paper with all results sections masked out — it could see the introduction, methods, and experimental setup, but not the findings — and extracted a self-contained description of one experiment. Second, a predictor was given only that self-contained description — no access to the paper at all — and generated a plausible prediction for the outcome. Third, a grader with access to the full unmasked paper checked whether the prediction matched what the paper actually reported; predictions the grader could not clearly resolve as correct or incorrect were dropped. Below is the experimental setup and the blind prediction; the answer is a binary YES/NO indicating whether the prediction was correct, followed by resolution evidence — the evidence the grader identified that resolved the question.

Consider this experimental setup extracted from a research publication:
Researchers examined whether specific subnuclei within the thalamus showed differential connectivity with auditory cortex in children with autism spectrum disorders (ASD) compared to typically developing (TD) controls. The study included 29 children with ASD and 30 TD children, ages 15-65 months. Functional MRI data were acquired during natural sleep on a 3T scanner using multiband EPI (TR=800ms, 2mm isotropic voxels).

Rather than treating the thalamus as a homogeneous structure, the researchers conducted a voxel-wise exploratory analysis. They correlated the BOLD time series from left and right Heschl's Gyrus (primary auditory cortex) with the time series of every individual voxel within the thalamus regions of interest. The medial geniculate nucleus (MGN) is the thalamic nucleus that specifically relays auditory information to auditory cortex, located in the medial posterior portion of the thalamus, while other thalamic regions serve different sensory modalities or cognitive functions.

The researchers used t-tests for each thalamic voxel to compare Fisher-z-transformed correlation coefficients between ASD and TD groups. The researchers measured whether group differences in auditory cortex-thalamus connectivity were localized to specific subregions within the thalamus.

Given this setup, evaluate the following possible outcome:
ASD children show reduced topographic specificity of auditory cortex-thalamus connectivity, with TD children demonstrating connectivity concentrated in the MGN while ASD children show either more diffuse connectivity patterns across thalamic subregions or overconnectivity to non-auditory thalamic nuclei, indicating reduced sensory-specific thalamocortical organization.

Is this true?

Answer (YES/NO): NO